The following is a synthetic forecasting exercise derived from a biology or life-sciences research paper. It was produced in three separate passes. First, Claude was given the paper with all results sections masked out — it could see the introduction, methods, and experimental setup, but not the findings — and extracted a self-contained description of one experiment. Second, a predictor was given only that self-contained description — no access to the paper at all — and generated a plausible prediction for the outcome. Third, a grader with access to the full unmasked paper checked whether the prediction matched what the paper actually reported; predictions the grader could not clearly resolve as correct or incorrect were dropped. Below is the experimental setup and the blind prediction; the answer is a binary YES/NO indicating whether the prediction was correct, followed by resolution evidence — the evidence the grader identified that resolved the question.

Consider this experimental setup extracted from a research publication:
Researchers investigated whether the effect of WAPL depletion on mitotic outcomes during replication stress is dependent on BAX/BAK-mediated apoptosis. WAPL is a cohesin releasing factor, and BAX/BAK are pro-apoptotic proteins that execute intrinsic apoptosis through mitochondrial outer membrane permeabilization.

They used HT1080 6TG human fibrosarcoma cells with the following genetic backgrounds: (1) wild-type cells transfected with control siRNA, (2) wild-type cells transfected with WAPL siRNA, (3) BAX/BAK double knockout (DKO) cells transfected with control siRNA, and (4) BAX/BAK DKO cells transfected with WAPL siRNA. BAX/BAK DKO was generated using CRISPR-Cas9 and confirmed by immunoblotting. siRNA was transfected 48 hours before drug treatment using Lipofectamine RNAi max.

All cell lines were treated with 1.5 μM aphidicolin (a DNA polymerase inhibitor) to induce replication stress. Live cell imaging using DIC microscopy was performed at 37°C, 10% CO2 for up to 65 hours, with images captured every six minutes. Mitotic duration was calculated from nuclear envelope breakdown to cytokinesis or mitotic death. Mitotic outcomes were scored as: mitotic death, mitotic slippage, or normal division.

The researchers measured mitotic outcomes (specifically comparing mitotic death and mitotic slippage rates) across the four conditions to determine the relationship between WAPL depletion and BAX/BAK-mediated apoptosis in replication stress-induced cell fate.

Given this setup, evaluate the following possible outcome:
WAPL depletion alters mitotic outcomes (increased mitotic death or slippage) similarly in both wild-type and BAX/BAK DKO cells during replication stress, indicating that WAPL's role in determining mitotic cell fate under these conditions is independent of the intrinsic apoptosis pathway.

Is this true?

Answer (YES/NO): NO